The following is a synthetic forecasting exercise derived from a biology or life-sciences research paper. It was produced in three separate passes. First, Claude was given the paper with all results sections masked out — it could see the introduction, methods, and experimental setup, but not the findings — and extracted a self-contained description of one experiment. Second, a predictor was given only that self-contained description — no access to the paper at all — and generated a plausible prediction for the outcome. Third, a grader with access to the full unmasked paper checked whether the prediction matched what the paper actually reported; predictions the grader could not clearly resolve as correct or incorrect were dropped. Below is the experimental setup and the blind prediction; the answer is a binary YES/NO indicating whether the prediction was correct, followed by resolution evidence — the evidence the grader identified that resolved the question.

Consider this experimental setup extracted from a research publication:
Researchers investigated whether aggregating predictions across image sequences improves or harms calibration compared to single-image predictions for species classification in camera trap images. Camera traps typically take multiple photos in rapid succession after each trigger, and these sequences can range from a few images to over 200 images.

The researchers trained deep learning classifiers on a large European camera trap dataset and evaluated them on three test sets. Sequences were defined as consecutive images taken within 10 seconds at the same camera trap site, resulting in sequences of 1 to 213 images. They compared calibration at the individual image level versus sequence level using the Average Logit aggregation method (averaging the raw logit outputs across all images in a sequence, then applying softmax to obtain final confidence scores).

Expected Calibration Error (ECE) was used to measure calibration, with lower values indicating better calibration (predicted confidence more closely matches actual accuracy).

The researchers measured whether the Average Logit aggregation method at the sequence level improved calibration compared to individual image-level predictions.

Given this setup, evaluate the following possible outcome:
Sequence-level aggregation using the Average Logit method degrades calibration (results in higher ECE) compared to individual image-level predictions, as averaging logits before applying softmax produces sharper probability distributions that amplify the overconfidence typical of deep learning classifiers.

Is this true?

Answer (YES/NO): NO